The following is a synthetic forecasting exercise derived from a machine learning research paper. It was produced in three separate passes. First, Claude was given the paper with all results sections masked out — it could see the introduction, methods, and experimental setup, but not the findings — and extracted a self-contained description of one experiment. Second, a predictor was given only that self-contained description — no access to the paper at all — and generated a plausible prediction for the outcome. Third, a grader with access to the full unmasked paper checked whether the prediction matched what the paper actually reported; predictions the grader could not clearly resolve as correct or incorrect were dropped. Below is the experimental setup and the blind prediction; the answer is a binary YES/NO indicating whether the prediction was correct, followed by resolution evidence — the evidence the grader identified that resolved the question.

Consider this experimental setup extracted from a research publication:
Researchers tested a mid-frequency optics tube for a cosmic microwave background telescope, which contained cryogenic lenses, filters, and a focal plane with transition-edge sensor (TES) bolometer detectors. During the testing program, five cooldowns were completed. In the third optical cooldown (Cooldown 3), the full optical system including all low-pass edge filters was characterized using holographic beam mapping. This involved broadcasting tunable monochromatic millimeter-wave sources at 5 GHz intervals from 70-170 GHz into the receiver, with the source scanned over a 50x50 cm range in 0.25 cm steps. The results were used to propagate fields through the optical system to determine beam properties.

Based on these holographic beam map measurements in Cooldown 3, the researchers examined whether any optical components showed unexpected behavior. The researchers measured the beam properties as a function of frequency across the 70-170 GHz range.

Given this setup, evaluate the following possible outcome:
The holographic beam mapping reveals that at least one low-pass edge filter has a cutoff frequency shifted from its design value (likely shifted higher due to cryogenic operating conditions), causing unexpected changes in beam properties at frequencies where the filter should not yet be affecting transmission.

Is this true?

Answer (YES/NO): NO